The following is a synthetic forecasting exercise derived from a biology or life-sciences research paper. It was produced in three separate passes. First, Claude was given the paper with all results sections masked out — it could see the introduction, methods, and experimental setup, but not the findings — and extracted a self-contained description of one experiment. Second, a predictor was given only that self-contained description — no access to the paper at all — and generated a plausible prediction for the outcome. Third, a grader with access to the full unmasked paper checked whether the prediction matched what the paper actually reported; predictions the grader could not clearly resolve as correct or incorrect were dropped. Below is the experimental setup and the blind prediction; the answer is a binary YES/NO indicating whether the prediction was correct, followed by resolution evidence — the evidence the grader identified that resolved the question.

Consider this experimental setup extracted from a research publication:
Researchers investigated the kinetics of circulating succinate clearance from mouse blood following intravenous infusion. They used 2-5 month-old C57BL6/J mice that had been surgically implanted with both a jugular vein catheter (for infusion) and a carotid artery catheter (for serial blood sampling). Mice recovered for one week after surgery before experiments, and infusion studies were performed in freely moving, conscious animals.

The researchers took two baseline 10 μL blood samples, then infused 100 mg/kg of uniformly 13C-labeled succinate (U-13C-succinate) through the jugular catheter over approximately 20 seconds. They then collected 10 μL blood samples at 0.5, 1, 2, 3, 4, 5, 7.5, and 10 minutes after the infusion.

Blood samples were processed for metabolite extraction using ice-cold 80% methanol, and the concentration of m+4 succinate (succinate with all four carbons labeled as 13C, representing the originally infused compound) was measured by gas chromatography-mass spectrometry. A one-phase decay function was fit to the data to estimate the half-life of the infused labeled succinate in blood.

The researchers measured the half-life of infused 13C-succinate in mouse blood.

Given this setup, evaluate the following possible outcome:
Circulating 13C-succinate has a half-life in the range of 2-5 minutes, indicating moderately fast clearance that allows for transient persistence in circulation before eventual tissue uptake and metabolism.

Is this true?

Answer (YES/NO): NO